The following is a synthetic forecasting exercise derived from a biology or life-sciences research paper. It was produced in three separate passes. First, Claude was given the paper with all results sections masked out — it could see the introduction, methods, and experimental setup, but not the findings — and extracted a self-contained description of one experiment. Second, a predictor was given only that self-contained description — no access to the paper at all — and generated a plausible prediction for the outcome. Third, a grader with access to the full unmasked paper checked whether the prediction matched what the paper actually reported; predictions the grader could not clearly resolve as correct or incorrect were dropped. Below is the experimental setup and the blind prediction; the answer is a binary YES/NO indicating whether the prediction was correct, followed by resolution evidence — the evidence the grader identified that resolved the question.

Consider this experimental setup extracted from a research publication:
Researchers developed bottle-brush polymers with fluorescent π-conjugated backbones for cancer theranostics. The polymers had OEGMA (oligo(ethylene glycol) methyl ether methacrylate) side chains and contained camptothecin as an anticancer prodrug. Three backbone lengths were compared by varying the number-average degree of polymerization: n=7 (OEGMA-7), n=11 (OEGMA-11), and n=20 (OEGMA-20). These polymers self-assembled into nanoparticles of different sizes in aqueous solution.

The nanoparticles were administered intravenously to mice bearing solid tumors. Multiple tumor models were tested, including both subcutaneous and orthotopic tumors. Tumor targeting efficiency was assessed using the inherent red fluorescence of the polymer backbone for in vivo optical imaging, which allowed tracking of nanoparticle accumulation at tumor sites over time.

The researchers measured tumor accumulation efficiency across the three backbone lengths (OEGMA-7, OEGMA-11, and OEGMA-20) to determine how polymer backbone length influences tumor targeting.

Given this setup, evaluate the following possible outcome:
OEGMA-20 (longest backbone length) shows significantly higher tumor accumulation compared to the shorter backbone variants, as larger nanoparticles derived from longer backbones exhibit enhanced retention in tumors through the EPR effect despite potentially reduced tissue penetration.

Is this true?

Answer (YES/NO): NO